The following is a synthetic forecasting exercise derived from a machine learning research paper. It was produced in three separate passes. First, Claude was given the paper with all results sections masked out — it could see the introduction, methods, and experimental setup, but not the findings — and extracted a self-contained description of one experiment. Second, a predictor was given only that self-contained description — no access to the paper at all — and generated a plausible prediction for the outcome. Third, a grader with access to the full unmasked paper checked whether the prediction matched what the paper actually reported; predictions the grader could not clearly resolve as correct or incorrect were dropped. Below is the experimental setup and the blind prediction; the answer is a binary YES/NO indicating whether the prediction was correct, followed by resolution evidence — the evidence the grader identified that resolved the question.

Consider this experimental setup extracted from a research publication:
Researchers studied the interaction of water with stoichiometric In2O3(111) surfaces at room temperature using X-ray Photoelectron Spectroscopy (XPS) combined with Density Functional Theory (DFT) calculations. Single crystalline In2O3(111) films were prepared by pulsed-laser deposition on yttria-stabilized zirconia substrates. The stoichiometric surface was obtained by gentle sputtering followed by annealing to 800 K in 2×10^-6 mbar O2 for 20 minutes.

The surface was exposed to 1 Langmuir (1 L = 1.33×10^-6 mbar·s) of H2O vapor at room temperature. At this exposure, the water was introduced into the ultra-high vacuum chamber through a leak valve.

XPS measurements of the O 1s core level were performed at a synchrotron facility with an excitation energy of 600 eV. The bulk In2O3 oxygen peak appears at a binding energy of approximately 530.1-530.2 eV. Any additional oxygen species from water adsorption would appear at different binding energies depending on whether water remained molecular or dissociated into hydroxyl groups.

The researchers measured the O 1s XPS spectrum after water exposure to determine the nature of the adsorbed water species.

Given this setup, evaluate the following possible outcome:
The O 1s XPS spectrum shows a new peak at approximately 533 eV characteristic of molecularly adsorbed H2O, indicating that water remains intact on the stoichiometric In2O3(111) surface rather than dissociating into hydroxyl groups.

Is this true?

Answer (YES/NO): NO